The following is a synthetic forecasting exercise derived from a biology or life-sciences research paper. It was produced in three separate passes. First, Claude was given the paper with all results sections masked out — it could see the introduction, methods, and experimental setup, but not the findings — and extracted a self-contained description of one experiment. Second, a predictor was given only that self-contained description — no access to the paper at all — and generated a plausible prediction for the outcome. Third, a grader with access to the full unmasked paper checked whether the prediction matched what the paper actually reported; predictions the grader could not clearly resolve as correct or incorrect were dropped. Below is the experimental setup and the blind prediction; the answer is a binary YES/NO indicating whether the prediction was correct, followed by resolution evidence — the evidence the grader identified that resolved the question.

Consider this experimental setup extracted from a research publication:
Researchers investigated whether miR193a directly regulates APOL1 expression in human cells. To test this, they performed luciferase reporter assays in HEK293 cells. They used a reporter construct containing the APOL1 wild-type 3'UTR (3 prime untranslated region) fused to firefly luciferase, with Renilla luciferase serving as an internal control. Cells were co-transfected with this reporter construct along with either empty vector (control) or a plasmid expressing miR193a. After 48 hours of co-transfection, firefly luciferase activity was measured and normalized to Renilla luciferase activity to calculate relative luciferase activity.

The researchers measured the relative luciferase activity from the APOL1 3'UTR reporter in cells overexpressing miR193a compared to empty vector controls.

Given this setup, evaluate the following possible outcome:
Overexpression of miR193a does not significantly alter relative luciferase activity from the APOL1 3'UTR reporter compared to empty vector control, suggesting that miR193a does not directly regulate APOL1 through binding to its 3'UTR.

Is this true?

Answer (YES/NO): NO